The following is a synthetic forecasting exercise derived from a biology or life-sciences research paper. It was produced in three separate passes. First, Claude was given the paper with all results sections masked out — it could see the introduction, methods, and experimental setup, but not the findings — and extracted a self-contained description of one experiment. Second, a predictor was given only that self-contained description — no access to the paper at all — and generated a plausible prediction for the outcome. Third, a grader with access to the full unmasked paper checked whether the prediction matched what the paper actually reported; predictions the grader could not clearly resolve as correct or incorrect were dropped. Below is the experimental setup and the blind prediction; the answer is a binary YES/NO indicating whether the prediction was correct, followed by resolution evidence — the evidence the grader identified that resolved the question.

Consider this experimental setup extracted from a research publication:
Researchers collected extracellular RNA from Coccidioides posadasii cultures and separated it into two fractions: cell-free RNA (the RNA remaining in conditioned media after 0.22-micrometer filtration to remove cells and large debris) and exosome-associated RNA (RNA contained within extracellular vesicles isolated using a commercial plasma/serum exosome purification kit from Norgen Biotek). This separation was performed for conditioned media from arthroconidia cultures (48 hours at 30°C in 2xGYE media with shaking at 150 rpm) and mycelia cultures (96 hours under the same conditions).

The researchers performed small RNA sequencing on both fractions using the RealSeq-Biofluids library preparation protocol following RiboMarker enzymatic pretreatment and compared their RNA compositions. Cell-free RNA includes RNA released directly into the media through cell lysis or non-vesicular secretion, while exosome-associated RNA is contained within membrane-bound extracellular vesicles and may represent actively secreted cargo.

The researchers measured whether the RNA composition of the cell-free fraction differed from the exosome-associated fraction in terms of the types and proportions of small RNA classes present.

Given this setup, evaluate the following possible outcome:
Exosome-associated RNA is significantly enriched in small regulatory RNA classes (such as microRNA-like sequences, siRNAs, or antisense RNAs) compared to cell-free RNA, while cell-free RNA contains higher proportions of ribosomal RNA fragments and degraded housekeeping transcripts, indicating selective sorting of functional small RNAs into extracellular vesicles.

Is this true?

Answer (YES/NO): NO